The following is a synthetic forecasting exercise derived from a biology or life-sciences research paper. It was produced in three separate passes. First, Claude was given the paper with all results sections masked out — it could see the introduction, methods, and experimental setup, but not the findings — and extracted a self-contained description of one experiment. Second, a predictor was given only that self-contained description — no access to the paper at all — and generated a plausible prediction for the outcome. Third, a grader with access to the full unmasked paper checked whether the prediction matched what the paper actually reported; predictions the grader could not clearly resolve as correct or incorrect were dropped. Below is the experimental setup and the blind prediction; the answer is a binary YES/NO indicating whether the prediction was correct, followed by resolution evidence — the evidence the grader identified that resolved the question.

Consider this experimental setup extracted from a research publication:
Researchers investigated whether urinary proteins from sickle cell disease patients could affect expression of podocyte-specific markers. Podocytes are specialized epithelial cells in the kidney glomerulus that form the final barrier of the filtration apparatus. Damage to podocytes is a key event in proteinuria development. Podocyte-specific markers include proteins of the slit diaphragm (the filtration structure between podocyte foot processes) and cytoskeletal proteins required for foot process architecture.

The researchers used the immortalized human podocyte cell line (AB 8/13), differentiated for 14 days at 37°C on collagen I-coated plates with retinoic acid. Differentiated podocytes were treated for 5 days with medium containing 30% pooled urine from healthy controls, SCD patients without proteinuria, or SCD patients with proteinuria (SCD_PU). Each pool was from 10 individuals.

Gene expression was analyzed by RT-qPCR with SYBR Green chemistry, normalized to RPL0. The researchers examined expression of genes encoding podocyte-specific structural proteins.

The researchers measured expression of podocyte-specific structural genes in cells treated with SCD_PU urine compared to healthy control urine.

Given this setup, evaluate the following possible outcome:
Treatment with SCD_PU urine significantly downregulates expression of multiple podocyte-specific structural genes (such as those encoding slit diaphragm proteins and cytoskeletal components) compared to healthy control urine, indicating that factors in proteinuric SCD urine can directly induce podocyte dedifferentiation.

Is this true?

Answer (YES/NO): NO